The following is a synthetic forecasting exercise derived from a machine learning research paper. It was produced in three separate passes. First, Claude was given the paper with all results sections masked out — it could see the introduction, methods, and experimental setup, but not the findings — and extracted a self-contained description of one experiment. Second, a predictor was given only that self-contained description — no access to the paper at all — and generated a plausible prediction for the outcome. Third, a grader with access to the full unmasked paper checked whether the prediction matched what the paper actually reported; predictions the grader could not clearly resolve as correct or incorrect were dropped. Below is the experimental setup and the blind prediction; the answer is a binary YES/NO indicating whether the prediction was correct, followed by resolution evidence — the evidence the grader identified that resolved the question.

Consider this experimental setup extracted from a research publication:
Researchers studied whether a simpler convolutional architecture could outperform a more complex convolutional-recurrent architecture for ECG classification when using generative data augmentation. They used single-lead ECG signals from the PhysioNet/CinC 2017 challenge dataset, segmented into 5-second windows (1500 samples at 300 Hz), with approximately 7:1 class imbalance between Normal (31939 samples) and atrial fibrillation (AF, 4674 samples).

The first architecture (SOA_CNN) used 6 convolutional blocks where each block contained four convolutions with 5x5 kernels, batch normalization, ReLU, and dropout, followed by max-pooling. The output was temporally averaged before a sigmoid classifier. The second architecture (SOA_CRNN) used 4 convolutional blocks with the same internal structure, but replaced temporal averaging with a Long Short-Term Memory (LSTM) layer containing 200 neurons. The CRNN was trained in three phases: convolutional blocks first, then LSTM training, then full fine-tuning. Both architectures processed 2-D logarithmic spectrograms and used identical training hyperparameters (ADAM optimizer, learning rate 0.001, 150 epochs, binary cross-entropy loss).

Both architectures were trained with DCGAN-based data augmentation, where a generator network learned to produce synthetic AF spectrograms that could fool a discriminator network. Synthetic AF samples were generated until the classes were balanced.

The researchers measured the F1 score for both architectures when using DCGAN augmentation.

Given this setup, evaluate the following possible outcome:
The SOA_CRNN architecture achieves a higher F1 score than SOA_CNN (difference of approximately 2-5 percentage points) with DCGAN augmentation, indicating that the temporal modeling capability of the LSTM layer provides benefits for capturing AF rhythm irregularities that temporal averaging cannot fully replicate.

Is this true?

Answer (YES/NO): NO